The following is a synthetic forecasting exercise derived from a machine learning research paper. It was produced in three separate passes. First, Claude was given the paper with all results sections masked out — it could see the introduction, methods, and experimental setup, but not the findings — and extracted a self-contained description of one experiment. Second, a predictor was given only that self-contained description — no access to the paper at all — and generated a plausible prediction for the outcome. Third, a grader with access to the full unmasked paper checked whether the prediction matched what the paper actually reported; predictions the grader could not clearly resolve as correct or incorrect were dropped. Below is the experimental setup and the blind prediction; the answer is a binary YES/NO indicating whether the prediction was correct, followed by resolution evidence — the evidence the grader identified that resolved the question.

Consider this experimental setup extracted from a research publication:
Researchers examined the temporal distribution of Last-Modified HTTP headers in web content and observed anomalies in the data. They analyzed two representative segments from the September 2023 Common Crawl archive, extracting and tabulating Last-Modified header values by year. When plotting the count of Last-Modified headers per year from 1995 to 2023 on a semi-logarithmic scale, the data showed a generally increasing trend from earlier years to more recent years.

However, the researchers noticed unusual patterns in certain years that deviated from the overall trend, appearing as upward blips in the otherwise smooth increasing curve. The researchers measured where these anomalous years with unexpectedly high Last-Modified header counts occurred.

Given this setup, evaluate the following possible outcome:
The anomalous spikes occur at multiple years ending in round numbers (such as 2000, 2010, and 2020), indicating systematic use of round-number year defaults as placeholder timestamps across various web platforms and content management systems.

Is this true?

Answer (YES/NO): NO